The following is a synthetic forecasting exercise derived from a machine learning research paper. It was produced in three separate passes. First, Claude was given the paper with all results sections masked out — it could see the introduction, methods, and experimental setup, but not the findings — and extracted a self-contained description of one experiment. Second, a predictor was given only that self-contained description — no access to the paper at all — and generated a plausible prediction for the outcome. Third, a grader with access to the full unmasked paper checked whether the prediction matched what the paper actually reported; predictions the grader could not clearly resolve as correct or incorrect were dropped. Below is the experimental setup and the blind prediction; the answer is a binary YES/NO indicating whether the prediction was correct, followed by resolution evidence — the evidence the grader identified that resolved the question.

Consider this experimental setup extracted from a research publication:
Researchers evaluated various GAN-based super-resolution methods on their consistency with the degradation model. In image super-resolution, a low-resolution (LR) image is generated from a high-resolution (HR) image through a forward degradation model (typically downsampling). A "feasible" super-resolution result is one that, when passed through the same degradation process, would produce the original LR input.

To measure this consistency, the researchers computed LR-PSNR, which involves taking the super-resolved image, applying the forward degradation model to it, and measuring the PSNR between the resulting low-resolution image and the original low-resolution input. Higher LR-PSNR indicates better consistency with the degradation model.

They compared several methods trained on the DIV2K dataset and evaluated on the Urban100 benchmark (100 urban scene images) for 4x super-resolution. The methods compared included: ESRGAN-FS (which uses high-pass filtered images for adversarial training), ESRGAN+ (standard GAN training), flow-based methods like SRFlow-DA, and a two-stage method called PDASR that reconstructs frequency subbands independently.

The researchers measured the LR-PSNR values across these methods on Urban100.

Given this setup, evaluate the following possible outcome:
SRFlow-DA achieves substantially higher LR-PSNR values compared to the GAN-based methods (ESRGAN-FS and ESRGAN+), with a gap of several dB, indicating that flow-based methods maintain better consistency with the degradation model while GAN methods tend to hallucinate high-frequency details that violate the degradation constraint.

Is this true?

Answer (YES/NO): YES